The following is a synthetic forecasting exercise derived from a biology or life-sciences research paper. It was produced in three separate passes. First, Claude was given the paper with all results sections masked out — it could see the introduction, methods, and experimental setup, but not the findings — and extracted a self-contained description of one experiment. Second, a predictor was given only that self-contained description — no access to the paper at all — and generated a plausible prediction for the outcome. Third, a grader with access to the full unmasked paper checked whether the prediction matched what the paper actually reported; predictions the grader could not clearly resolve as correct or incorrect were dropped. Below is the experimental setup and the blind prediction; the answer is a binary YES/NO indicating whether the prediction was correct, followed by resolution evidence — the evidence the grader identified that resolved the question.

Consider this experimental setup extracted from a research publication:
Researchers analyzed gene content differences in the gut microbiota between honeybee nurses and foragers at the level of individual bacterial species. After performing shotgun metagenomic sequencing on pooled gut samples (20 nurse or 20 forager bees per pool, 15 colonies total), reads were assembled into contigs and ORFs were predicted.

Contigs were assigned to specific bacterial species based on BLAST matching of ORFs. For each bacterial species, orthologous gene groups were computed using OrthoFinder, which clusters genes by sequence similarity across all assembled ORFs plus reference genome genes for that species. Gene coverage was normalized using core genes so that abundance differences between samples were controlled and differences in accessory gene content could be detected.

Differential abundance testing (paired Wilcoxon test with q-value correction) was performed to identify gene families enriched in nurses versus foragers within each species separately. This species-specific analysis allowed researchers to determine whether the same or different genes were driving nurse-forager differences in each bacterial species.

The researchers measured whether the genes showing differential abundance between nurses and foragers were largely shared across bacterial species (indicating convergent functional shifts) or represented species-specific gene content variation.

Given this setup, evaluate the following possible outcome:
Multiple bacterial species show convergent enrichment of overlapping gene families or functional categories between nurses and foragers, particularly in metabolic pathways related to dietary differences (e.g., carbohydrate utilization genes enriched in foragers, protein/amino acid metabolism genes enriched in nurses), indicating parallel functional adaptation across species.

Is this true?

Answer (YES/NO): NO